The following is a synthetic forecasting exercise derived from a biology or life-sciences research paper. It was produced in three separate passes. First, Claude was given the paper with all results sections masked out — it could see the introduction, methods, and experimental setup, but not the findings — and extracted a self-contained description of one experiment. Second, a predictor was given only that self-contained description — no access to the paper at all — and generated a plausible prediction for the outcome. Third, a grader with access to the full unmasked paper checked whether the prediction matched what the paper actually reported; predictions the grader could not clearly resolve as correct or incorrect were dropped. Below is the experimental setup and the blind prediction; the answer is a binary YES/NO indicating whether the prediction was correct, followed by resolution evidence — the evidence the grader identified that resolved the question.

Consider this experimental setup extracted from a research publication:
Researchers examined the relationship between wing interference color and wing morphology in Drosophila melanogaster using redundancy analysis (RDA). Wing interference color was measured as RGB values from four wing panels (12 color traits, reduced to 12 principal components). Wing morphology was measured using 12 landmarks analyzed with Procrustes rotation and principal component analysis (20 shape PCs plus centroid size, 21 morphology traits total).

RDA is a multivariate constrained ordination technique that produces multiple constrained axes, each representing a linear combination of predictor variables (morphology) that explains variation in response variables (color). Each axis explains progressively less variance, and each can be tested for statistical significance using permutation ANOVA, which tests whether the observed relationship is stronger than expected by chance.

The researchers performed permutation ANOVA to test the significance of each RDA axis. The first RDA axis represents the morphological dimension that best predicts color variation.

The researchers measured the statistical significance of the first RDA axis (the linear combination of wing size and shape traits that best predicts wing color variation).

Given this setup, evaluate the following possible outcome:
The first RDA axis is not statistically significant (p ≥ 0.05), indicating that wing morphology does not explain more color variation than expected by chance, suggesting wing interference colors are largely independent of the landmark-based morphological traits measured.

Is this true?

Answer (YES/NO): NO